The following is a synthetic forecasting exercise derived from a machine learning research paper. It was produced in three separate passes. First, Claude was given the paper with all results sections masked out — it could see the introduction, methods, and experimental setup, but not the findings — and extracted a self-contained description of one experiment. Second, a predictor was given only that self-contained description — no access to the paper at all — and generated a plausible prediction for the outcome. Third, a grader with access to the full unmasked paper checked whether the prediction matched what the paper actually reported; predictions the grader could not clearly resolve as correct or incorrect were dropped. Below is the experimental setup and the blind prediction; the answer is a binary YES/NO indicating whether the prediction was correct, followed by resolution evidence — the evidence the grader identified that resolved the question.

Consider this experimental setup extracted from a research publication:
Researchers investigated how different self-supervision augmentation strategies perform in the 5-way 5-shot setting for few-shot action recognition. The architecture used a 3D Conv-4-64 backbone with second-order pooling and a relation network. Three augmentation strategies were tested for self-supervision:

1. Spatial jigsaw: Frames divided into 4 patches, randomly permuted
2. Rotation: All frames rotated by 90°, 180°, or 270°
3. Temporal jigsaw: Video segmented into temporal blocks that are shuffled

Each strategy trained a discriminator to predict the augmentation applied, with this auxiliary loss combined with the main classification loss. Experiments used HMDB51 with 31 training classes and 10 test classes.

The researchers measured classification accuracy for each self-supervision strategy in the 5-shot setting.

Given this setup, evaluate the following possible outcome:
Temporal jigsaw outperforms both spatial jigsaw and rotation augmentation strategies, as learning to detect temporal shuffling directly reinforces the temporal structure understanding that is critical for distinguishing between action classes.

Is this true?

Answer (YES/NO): NO